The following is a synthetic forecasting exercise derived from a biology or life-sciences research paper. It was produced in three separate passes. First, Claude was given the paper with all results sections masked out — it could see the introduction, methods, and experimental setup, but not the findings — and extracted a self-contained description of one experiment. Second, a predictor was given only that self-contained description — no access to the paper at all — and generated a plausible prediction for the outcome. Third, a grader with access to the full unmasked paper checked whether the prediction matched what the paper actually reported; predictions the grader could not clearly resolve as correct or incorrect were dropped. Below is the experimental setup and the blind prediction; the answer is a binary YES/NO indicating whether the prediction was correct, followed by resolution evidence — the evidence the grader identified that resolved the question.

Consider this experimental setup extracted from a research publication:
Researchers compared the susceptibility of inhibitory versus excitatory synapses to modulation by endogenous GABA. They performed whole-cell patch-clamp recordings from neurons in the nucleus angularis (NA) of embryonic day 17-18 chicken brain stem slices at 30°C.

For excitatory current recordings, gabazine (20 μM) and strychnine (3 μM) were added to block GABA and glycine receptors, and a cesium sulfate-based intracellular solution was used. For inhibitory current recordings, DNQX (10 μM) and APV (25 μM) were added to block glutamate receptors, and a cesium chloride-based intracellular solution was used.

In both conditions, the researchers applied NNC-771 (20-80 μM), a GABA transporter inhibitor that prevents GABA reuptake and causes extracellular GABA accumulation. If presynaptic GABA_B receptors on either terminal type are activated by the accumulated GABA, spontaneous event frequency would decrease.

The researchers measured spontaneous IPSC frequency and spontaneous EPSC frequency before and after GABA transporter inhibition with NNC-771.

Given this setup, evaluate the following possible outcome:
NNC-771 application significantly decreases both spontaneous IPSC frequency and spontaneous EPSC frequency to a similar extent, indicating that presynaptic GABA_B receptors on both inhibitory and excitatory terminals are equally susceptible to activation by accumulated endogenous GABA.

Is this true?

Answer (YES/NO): NO